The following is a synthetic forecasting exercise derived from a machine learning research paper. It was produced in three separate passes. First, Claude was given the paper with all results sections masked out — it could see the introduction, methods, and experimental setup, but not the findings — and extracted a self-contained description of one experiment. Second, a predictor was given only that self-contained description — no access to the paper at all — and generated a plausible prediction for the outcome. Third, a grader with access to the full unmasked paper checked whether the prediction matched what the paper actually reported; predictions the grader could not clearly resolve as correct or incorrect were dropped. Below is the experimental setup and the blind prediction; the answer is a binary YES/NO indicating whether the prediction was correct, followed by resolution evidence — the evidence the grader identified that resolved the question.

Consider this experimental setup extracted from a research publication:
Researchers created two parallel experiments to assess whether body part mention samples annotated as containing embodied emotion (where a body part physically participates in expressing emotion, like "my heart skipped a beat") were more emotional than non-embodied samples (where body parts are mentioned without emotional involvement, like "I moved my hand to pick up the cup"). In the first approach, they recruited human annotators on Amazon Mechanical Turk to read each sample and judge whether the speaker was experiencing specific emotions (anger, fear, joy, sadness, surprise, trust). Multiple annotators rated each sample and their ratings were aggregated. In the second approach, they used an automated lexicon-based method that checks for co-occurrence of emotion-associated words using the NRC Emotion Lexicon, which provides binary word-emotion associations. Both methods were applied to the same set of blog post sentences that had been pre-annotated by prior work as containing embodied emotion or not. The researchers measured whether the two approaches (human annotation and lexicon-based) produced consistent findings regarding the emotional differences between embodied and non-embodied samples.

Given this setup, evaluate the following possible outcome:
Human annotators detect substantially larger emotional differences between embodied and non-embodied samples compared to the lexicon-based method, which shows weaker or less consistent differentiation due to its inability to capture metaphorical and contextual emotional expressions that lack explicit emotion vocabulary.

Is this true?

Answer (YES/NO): NO